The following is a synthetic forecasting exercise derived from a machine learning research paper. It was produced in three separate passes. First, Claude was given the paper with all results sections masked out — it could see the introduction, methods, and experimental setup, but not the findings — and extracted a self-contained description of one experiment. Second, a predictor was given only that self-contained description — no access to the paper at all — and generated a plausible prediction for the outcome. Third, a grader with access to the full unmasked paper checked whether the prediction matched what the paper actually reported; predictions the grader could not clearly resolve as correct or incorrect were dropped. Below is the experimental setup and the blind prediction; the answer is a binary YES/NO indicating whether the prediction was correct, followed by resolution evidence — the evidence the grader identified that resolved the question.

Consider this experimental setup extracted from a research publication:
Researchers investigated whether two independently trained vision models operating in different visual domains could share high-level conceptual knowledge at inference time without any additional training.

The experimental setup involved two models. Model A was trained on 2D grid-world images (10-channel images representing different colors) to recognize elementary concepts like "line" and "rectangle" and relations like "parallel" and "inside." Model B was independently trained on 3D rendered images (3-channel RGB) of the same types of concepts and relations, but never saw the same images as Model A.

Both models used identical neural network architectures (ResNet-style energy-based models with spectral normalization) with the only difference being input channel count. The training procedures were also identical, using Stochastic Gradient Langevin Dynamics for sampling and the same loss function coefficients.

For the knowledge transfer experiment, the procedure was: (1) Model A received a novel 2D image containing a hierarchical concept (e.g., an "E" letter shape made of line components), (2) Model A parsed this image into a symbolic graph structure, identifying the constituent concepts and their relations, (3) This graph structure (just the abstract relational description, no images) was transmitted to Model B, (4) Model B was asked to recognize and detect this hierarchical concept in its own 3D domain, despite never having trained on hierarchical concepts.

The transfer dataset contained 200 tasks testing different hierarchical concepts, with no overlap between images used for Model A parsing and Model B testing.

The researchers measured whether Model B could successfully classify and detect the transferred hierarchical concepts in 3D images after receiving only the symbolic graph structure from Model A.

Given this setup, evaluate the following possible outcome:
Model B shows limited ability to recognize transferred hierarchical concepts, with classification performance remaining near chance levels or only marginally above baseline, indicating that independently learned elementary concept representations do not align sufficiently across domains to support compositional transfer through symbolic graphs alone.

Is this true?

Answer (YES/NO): NO